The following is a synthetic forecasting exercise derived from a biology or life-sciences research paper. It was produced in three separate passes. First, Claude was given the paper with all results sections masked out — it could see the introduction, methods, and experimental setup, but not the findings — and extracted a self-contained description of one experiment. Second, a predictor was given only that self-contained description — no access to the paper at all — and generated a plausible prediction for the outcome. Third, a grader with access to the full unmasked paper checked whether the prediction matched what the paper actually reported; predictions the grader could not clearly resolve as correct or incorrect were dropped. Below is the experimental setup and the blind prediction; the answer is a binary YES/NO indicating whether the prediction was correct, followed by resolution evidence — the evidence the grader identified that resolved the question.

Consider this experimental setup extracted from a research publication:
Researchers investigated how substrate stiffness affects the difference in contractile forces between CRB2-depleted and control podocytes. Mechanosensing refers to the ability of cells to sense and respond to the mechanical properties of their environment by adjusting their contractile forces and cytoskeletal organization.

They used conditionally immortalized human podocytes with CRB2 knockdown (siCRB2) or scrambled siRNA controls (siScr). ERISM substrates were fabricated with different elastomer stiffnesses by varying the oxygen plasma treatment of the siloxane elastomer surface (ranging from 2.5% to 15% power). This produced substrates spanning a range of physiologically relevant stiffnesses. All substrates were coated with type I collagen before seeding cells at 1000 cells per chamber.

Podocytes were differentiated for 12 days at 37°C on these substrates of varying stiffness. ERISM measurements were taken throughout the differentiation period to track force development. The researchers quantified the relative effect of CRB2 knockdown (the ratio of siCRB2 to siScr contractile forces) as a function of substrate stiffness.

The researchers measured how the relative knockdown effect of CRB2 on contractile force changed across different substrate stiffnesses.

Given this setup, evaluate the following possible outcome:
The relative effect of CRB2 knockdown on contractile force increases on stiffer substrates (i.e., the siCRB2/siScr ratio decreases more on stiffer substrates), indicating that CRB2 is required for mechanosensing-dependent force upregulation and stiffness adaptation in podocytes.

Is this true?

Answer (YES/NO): NO